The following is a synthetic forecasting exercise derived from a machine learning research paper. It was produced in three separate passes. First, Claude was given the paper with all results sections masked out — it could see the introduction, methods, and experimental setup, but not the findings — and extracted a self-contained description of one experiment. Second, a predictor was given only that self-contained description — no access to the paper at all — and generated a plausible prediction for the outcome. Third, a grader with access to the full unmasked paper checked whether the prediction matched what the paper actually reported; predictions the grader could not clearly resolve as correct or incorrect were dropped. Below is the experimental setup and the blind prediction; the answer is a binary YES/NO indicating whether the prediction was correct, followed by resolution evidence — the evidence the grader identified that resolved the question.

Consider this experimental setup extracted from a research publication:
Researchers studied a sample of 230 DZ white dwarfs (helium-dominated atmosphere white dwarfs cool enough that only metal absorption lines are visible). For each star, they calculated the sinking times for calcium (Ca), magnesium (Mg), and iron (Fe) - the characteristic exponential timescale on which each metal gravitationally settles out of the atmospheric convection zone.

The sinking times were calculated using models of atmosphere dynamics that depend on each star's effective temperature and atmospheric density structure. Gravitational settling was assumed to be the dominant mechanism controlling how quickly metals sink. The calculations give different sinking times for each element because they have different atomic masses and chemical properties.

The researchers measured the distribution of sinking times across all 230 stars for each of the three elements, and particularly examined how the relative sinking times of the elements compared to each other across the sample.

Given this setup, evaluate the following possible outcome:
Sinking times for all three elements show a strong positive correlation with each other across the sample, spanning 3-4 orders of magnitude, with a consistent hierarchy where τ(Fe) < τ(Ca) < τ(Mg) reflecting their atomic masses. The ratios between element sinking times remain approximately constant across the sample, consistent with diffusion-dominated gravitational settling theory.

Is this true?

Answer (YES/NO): NO